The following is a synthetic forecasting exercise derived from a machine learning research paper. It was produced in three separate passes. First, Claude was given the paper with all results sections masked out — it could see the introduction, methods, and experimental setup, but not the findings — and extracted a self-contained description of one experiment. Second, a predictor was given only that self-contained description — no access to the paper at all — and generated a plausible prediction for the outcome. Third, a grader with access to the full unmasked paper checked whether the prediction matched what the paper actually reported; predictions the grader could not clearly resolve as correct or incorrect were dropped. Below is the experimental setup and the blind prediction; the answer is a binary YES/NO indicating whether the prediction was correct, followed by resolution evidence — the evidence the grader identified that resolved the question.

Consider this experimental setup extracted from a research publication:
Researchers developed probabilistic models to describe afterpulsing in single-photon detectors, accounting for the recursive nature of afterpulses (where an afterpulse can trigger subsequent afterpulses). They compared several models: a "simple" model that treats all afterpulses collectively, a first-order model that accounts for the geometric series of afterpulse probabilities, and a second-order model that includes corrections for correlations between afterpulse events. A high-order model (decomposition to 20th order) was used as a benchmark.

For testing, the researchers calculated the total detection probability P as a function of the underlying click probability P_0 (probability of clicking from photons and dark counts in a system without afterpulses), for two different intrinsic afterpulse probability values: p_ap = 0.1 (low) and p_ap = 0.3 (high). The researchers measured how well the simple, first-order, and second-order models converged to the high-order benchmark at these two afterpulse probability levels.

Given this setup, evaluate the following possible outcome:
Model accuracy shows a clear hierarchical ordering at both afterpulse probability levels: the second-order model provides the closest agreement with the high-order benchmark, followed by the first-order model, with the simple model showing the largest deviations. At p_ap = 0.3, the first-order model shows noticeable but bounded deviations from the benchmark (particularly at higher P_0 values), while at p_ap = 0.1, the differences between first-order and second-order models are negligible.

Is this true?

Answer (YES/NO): NO